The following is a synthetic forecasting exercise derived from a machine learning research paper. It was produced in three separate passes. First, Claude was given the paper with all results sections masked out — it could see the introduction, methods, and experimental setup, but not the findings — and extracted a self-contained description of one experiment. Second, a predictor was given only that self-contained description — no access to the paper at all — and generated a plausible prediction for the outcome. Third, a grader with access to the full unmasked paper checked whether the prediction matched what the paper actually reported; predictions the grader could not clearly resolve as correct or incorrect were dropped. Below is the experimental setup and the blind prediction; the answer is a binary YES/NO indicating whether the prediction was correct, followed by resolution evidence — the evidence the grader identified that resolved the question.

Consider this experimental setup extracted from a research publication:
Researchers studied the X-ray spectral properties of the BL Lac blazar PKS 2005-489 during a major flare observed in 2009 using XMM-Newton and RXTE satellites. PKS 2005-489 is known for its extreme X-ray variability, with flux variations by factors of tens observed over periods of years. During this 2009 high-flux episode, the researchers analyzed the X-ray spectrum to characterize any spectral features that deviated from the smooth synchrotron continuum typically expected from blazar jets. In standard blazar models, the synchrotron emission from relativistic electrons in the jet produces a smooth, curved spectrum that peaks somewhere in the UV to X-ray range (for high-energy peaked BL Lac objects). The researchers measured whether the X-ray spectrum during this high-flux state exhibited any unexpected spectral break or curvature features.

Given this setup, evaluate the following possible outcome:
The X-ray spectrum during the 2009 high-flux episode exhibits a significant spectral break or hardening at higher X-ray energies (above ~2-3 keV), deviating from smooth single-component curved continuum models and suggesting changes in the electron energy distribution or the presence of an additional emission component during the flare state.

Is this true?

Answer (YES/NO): YES